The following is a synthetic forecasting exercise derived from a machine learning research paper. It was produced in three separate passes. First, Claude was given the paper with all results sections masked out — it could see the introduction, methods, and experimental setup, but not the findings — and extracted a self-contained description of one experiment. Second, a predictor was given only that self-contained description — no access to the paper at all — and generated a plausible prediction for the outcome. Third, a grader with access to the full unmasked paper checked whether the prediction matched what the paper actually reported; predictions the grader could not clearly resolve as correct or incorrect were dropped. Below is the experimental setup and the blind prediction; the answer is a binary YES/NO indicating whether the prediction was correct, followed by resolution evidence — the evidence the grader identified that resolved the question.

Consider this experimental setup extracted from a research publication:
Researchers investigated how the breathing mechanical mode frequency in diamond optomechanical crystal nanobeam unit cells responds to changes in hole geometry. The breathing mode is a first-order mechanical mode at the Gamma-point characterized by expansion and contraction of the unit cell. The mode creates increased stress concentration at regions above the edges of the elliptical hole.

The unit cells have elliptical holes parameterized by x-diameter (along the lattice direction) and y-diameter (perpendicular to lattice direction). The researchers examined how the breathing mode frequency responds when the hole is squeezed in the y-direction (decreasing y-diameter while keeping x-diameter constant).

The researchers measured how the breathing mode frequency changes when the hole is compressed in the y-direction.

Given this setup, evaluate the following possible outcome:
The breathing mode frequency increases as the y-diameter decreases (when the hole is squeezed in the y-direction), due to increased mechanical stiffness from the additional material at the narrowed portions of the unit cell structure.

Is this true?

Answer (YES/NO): NO